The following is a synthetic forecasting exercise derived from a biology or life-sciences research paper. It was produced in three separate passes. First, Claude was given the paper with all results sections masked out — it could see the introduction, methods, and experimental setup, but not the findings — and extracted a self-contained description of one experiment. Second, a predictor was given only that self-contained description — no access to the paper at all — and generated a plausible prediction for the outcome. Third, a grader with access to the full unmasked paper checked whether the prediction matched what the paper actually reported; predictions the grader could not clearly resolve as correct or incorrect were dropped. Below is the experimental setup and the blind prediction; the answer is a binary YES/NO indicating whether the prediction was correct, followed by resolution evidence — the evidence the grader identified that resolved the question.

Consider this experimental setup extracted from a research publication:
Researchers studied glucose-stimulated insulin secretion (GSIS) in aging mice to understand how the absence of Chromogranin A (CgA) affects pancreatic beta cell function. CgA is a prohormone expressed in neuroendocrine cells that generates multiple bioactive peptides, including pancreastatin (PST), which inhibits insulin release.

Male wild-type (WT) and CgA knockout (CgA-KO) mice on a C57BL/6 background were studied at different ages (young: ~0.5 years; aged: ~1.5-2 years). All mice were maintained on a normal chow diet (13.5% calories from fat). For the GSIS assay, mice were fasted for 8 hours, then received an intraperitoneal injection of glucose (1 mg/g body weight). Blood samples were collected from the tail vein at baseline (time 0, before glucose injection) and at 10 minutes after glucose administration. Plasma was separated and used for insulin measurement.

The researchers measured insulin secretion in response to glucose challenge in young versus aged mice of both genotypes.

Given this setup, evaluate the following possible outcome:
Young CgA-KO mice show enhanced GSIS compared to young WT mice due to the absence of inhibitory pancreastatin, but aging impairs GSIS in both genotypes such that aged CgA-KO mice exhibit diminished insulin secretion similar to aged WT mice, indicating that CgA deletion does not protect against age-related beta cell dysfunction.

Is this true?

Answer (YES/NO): NO